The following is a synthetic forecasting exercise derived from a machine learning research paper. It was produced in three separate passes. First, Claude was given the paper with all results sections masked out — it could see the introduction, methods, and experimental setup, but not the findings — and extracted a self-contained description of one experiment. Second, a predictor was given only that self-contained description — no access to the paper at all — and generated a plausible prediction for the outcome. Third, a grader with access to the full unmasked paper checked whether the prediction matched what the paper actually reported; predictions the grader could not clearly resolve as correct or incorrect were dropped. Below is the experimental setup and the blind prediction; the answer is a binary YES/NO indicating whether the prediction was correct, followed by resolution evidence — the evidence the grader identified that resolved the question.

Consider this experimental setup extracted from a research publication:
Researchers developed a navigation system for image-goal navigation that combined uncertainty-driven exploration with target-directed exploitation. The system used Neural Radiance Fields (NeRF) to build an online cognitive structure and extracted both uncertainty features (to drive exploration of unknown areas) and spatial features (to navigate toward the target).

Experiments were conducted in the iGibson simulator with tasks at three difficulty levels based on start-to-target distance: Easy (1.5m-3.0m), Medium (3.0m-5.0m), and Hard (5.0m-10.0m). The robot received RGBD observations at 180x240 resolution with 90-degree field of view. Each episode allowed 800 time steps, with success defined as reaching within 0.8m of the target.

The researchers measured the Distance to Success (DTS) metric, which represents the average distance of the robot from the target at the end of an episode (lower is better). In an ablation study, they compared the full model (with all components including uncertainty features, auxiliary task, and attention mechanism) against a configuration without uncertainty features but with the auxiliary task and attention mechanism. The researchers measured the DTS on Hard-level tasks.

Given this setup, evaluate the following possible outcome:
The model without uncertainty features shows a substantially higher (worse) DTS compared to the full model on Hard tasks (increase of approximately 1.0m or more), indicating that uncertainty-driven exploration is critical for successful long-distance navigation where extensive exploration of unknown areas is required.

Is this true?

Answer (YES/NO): NO